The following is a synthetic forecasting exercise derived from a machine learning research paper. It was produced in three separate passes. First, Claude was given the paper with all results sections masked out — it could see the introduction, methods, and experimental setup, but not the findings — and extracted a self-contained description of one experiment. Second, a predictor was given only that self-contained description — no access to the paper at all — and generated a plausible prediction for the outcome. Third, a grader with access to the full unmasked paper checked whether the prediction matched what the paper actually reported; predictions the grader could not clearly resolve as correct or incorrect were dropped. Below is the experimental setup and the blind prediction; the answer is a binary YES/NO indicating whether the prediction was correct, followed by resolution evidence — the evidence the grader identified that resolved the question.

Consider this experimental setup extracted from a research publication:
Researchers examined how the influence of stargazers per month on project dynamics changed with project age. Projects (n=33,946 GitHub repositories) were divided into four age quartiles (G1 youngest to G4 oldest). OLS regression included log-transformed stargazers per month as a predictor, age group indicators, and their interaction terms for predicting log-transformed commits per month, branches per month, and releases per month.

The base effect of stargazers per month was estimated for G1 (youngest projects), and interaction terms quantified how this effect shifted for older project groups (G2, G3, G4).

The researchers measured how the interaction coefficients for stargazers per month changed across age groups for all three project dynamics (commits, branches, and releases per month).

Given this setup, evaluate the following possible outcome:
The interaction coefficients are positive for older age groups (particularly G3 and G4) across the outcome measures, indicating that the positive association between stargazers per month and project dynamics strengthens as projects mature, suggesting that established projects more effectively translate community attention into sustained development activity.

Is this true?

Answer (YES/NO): NO